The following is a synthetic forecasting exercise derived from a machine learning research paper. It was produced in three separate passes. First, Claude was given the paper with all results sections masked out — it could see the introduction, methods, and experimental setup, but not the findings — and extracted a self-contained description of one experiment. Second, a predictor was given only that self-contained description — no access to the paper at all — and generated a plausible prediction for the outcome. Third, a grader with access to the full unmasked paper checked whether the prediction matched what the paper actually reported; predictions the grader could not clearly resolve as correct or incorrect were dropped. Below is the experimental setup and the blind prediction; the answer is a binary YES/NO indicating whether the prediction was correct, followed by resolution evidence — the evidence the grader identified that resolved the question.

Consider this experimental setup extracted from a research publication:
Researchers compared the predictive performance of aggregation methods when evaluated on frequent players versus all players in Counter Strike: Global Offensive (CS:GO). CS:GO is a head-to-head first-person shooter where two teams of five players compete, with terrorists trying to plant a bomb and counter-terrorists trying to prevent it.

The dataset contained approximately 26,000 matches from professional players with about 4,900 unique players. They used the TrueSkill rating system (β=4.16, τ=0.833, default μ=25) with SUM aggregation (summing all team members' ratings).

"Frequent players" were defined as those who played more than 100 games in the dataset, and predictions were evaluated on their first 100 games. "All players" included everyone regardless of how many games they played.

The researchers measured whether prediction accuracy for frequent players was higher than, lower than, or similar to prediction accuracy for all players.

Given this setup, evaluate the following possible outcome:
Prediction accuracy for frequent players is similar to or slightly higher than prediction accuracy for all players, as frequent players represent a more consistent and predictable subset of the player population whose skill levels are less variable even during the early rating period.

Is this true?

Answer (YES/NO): NO